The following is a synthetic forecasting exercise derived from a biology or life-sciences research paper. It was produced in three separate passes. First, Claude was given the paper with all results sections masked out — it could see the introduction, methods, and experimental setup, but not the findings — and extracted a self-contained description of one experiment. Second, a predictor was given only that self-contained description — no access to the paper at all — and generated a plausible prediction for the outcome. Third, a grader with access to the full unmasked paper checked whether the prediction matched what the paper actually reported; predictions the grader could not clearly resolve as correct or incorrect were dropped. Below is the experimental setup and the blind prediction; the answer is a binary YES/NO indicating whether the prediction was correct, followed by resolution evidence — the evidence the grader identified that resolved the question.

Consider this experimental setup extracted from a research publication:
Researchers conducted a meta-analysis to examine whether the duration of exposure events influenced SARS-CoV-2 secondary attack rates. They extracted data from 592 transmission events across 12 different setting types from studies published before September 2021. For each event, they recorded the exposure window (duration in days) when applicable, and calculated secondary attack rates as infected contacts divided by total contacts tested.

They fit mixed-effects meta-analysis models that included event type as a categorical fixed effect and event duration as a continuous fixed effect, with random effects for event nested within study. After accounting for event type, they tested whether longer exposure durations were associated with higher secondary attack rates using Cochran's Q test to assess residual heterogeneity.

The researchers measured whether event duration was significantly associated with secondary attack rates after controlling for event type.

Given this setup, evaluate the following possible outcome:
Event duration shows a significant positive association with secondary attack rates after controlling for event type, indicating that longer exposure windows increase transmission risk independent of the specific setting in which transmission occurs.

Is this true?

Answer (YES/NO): NO